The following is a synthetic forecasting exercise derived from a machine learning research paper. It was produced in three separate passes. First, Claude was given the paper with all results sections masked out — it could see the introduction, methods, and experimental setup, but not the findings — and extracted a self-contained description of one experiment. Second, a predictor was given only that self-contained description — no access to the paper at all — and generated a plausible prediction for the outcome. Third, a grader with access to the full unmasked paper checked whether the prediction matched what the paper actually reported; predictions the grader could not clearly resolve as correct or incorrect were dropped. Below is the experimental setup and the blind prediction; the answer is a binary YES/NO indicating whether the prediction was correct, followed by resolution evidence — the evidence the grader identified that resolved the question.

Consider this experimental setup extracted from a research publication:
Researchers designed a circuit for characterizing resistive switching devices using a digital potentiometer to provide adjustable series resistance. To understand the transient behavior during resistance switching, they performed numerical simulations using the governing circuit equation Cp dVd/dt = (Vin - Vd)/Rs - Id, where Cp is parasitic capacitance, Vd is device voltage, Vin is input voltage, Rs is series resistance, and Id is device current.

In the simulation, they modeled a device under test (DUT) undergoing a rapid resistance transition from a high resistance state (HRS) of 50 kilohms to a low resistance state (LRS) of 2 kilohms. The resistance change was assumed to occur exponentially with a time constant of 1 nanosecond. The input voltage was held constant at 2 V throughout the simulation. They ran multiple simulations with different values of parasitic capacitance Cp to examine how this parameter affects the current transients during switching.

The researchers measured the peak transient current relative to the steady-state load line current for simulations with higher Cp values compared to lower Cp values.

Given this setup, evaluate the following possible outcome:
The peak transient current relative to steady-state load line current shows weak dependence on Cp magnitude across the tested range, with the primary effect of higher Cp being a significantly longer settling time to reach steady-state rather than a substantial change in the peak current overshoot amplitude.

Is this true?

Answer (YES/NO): NO